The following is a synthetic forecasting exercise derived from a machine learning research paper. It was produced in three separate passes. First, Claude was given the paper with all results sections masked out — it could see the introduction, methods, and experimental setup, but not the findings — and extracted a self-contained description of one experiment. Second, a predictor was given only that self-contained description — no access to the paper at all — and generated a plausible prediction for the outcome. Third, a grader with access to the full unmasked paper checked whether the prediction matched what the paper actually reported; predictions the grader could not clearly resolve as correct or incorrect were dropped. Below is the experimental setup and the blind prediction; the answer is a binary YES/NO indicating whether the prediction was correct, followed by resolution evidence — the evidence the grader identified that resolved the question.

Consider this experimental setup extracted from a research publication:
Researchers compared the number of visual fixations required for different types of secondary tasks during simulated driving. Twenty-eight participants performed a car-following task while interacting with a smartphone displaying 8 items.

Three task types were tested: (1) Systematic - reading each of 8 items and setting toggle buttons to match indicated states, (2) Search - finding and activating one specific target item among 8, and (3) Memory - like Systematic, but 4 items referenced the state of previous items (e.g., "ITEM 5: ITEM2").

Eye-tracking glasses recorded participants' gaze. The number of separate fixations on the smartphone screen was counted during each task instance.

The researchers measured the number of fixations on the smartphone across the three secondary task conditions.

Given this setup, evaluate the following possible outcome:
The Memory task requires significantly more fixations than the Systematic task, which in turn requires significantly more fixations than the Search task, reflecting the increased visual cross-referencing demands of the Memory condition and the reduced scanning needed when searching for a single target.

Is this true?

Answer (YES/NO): NO